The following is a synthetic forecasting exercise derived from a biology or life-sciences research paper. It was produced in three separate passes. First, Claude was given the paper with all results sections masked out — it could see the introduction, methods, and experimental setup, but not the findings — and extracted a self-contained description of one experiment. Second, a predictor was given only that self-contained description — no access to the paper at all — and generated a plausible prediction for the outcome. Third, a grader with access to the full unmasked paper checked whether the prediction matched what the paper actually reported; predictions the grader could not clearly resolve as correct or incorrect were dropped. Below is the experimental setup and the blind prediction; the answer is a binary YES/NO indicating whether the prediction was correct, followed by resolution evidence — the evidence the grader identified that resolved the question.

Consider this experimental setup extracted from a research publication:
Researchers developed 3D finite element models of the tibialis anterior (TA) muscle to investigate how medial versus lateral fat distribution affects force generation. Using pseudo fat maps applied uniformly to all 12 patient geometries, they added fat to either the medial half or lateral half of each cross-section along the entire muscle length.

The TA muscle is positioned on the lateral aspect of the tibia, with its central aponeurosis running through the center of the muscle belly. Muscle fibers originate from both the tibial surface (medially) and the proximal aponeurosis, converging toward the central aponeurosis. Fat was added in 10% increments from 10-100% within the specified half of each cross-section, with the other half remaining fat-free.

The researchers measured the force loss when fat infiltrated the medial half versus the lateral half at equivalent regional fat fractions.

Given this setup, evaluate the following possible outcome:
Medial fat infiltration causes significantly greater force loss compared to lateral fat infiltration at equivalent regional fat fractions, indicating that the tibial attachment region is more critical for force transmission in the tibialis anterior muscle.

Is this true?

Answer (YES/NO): NO